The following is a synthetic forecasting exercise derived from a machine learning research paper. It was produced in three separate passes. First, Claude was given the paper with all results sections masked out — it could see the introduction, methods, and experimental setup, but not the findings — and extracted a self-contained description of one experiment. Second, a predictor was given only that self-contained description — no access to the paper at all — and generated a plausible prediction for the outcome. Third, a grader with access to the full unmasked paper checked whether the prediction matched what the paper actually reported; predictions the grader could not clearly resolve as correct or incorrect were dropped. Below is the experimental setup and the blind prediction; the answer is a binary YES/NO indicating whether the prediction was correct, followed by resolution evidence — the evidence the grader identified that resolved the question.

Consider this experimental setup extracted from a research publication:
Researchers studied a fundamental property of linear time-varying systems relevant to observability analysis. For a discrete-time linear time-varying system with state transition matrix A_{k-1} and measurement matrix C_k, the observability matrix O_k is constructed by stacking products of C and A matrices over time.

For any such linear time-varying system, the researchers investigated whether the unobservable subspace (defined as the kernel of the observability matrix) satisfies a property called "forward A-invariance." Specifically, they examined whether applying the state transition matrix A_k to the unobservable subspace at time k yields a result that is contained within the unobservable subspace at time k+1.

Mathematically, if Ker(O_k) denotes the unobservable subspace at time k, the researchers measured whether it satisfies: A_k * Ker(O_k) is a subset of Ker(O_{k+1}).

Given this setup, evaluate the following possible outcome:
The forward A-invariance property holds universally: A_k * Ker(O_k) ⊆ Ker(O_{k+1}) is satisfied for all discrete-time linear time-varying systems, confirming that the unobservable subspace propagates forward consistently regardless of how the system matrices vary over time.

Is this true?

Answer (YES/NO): YES